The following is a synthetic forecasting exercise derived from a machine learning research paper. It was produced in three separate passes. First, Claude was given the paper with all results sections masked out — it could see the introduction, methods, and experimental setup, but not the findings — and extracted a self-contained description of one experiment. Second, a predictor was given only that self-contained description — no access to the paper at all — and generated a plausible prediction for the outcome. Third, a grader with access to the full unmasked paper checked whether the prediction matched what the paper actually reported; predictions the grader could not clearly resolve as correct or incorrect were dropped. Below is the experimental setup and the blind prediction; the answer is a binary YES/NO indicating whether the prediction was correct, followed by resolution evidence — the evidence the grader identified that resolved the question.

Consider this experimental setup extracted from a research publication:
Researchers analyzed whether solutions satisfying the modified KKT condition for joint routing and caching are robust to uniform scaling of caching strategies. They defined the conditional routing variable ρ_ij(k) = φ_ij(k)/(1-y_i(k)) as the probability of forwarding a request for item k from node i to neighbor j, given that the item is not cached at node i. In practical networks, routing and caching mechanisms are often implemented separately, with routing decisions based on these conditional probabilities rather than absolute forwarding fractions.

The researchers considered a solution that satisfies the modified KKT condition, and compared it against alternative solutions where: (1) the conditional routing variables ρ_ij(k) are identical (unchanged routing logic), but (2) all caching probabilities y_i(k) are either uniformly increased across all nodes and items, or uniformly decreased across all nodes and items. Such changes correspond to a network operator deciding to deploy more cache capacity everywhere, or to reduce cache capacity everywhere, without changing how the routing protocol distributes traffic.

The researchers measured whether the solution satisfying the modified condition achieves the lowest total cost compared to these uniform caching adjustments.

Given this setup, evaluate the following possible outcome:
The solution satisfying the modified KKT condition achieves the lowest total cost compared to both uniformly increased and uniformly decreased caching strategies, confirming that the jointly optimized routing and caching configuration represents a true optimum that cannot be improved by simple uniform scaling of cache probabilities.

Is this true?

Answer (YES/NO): YES